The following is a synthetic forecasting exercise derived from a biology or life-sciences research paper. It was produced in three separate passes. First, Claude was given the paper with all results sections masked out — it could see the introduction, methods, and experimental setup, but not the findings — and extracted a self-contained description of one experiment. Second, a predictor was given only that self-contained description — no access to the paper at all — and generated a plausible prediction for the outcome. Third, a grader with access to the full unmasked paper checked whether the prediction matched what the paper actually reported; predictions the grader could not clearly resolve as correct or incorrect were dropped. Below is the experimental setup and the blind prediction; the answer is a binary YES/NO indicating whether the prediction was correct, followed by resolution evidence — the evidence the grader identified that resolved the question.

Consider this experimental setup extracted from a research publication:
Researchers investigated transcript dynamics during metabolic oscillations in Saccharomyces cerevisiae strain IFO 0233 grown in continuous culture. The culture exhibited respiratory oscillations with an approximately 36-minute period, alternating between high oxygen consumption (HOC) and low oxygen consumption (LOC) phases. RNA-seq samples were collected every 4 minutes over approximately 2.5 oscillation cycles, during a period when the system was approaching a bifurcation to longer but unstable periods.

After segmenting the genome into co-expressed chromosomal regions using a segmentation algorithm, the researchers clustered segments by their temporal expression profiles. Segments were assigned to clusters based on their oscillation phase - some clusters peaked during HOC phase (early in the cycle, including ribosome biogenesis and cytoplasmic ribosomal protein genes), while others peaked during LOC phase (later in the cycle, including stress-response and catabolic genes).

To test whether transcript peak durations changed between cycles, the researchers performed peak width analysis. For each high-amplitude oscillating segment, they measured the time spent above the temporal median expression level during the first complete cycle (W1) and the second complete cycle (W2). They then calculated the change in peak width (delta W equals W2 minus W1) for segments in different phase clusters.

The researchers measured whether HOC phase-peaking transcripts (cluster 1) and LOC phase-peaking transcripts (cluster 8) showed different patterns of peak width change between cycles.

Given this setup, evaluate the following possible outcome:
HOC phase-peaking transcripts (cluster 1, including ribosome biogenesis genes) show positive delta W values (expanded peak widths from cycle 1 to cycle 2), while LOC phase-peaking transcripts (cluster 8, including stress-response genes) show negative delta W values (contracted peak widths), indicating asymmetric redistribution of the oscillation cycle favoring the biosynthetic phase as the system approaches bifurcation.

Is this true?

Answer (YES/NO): NO